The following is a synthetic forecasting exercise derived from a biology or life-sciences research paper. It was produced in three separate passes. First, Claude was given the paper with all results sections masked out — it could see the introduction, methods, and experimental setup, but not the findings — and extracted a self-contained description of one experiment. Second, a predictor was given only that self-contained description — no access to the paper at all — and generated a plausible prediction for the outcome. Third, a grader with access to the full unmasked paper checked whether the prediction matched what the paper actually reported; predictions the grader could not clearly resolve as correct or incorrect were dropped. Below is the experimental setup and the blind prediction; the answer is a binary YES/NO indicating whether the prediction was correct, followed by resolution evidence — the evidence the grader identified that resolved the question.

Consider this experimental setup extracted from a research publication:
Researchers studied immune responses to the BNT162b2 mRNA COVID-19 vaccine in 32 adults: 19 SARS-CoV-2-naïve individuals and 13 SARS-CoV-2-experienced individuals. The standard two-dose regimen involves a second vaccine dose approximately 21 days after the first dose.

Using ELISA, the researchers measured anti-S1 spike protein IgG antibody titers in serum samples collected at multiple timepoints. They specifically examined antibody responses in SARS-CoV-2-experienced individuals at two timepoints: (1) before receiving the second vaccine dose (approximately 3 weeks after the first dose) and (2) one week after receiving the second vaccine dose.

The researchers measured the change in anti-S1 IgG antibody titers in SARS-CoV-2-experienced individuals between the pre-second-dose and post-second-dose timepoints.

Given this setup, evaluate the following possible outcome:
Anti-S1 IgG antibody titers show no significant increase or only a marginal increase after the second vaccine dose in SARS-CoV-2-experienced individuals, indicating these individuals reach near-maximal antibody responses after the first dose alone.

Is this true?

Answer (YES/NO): YES